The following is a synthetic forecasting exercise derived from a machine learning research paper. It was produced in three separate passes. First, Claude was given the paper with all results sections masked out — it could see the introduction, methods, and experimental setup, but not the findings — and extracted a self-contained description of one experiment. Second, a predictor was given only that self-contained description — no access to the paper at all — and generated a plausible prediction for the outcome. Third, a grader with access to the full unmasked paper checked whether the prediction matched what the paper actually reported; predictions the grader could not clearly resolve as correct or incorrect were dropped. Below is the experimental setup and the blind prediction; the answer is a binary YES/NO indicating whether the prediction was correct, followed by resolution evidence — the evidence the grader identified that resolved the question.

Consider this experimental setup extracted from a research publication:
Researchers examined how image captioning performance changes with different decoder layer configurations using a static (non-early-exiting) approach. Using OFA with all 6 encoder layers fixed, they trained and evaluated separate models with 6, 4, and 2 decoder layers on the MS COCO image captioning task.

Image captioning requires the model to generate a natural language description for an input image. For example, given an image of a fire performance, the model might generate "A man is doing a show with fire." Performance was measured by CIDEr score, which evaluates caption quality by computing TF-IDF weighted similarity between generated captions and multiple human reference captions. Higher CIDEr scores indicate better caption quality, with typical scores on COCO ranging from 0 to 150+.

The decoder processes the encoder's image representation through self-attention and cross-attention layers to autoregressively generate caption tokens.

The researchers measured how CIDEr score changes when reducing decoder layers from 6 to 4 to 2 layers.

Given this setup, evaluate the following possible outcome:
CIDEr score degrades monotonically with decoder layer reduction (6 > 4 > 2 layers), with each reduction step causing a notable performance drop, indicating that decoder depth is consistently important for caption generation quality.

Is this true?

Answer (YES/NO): YES